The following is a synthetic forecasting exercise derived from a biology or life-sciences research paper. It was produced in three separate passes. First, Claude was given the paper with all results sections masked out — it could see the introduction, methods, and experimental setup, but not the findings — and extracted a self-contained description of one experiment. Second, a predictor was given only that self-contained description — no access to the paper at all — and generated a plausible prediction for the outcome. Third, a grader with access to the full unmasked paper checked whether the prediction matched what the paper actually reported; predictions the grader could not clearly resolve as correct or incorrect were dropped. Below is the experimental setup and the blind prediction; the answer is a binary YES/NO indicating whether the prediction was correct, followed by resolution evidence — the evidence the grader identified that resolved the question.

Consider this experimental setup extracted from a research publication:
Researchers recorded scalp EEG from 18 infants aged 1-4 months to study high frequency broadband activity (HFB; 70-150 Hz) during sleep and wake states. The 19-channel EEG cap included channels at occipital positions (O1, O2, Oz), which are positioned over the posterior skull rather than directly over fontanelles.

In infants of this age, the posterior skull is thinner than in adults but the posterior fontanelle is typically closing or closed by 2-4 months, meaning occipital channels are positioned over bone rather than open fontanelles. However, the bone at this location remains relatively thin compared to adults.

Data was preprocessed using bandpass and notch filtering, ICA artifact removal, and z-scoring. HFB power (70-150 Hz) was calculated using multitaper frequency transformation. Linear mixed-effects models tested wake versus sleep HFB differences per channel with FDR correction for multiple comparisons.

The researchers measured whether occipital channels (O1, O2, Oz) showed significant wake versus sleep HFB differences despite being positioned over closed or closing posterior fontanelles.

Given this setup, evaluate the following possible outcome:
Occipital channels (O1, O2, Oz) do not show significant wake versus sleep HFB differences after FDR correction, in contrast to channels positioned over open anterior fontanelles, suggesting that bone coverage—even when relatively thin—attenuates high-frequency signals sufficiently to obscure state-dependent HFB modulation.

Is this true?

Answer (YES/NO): NO